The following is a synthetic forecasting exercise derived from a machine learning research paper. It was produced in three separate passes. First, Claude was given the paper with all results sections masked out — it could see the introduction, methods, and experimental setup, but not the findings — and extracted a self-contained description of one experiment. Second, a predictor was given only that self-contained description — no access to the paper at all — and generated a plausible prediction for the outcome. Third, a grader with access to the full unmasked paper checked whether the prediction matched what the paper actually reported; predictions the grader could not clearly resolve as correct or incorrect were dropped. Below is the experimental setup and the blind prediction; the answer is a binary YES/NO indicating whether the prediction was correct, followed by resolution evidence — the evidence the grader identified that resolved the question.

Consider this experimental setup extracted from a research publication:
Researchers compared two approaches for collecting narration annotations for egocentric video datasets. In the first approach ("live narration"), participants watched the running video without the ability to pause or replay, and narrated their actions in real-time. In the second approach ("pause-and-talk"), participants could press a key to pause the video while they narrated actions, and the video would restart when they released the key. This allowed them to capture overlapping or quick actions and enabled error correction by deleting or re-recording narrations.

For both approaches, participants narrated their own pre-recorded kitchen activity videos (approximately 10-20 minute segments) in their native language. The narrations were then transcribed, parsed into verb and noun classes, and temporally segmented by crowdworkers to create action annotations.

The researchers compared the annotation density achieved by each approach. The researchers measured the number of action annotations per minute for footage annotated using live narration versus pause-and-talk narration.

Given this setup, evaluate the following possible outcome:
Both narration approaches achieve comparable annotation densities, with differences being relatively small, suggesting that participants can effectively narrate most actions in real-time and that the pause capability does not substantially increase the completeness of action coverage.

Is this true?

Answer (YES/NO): NO